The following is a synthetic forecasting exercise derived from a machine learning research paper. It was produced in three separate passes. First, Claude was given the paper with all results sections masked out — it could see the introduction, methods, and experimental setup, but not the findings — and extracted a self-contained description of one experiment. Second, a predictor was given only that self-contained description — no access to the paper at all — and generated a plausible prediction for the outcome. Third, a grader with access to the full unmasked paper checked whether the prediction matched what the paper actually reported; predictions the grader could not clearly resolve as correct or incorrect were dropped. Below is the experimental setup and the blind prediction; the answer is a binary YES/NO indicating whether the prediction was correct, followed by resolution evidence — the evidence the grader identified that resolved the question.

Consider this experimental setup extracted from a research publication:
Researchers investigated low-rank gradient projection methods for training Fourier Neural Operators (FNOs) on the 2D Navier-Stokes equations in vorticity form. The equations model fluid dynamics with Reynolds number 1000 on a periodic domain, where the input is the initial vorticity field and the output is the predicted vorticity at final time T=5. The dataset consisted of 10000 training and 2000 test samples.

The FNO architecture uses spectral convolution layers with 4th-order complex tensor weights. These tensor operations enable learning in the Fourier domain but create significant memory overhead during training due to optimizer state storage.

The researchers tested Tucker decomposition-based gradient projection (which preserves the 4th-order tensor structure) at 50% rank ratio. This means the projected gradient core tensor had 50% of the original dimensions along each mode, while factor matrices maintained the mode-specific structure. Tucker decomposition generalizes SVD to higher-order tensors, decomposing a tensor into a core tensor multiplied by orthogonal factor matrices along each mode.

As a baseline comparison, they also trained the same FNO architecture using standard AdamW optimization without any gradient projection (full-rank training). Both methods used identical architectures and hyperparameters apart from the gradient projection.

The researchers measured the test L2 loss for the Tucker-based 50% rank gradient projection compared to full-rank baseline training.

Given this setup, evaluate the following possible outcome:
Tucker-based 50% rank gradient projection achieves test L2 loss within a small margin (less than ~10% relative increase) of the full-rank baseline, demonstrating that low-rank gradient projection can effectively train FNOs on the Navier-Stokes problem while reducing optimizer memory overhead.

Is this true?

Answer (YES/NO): YES